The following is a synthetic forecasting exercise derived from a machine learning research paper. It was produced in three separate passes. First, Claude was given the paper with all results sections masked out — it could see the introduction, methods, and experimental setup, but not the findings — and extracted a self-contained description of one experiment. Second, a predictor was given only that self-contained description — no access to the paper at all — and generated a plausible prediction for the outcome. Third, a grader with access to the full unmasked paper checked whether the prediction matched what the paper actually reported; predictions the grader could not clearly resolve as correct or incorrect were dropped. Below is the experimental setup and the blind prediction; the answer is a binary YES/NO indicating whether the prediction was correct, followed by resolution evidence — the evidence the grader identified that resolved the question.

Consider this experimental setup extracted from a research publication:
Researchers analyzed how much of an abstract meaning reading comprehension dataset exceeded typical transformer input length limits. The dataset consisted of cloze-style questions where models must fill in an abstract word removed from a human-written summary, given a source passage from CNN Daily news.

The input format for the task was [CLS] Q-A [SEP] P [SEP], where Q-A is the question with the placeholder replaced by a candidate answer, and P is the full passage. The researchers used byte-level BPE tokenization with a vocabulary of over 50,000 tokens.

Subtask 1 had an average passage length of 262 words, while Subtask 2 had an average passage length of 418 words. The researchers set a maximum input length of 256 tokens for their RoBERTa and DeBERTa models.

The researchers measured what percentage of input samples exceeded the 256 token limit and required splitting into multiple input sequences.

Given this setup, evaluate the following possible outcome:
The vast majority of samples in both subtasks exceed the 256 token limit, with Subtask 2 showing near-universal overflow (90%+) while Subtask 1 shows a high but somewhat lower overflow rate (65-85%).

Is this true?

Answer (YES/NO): NO